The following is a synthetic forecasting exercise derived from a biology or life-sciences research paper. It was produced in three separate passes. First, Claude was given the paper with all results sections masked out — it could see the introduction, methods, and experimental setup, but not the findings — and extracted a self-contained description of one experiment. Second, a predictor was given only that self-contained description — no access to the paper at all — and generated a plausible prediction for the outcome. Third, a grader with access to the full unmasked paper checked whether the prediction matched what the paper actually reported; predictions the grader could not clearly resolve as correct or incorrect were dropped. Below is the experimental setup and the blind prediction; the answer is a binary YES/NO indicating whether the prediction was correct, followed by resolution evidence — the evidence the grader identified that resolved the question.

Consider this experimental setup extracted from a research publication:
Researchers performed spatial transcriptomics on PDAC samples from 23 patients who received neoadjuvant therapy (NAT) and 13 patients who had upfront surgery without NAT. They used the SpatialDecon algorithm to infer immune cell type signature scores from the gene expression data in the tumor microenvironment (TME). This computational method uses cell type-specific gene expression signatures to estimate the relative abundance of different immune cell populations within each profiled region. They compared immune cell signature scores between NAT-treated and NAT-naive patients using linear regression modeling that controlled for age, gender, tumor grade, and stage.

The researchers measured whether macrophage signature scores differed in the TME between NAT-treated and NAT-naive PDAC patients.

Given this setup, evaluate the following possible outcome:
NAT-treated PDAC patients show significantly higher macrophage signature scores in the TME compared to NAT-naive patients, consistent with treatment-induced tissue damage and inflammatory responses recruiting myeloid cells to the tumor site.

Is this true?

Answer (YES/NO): NO